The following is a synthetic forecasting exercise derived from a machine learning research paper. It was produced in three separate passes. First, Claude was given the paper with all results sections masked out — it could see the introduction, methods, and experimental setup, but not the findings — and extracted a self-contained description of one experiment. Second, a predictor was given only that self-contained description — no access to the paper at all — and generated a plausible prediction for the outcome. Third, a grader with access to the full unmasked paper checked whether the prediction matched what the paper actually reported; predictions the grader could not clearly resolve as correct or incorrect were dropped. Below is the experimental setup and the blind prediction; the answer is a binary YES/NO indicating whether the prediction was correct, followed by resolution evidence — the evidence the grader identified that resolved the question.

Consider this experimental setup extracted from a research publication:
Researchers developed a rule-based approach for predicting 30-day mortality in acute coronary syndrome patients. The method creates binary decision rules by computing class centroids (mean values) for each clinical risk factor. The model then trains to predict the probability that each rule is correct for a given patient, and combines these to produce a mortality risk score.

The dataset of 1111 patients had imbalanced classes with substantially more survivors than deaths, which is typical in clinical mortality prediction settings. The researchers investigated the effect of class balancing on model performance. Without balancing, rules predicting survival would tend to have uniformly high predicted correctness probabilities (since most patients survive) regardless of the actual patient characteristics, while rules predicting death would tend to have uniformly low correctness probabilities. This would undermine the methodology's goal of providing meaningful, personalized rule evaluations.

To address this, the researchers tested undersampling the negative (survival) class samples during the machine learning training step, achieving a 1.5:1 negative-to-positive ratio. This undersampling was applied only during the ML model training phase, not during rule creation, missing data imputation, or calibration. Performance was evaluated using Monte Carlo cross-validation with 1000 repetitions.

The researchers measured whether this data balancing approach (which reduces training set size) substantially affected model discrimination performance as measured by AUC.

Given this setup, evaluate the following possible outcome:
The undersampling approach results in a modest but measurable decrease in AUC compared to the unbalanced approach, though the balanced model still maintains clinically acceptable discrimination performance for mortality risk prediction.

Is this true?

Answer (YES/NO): NO